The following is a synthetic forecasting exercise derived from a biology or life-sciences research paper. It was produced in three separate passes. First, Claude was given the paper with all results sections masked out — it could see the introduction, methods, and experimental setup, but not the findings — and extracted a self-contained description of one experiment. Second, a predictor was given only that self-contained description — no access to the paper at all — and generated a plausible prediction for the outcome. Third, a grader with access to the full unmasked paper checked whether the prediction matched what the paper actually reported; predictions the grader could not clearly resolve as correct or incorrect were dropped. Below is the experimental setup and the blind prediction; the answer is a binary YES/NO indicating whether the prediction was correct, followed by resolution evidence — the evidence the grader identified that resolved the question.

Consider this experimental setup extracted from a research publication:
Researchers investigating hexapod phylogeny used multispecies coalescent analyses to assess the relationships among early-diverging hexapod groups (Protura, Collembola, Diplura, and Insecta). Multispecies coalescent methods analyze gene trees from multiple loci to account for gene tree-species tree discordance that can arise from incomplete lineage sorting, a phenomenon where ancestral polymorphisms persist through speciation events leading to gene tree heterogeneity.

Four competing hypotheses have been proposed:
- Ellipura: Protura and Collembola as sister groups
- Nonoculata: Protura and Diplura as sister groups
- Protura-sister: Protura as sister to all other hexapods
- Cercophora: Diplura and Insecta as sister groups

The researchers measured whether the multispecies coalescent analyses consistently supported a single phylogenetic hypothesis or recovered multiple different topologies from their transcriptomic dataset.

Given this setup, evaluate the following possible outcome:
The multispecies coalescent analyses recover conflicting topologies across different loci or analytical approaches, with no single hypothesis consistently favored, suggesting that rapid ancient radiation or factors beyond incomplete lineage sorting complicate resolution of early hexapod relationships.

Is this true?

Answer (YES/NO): YES